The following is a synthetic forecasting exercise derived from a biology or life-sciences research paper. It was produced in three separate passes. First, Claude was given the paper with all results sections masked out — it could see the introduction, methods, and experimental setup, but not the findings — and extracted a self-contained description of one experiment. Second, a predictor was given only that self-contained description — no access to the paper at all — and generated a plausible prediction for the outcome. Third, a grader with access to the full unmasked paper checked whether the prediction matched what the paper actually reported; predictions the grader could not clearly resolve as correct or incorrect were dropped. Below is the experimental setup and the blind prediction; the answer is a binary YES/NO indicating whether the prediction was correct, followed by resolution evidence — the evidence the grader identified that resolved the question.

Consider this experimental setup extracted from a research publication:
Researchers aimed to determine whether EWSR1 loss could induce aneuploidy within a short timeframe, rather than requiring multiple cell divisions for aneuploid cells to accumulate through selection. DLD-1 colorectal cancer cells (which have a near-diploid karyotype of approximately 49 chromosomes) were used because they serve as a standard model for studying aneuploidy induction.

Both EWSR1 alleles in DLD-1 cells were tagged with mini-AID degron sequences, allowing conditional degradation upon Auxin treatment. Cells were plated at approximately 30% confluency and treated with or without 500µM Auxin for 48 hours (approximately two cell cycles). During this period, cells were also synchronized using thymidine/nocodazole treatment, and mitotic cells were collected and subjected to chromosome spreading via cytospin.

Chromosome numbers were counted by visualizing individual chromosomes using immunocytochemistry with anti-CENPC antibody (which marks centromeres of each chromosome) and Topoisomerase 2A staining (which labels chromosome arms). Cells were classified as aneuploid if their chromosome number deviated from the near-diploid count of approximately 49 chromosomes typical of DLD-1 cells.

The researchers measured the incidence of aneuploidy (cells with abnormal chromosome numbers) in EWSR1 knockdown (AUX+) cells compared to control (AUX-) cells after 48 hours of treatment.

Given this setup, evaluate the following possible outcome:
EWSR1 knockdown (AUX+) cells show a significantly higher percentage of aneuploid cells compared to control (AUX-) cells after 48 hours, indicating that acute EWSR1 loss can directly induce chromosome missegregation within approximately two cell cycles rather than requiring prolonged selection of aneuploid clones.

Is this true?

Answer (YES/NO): YES